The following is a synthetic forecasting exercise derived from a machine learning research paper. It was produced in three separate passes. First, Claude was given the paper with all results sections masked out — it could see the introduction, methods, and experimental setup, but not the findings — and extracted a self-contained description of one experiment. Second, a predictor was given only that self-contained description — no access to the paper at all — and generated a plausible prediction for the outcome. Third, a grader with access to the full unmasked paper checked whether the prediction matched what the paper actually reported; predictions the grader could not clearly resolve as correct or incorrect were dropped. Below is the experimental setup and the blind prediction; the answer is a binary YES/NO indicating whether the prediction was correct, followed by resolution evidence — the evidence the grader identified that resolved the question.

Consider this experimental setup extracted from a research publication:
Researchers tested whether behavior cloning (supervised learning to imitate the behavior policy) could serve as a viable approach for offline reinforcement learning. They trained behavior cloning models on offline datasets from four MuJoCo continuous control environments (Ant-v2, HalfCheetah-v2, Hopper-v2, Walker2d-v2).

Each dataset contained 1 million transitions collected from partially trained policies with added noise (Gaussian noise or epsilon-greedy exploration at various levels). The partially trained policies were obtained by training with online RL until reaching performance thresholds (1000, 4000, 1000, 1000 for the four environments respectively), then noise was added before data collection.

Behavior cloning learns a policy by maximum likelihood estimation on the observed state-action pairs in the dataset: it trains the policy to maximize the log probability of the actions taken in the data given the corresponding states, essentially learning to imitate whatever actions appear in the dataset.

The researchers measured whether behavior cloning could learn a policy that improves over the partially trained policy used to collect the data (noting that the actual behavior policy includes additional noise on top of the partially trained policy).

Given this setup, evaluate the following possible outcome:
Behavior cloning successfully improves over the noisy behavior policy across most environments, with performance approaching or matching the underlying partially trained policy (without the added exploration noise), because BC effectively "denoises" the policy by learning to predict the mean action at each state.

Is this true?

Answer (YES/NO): NO